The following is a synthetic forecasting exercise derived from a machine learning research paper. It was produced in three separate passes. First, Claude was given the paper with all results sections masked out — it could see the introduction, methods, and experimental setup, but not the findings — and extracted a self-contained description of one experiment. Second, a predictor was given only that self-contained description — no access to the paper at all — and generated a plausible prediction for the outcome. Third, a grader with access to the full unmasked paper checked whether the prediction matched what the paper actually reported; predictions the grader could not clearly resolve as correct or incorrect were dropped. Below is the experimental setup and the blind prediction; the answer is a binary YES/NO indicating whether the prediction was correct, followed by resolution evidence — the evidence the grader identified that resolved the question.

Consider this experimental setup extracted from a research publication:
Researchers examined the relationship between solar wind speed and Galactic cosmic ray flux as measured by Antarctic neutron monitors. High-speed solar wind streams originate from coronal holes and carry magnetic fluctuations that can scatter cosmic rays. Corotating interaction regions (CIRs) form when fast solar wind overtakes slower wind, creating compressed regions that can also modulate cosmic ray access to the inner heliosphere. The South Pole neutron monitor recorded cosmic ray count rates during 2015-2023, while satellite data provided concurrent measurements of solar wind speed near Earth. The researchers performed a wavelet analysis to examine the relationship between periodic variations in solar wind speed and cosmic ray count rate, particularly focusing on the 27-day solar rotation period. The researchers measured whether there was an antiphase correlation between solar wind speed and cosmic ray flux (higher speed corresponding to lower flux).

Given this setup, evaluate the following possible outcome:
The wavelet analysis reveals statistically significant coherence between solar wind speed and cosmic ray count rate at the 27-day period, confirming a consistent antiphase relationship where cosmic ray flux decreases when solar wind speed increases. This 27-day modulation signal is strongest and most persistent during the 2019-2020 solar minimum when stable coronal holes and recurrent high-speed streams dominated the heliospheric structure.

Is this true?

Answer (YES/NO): NO